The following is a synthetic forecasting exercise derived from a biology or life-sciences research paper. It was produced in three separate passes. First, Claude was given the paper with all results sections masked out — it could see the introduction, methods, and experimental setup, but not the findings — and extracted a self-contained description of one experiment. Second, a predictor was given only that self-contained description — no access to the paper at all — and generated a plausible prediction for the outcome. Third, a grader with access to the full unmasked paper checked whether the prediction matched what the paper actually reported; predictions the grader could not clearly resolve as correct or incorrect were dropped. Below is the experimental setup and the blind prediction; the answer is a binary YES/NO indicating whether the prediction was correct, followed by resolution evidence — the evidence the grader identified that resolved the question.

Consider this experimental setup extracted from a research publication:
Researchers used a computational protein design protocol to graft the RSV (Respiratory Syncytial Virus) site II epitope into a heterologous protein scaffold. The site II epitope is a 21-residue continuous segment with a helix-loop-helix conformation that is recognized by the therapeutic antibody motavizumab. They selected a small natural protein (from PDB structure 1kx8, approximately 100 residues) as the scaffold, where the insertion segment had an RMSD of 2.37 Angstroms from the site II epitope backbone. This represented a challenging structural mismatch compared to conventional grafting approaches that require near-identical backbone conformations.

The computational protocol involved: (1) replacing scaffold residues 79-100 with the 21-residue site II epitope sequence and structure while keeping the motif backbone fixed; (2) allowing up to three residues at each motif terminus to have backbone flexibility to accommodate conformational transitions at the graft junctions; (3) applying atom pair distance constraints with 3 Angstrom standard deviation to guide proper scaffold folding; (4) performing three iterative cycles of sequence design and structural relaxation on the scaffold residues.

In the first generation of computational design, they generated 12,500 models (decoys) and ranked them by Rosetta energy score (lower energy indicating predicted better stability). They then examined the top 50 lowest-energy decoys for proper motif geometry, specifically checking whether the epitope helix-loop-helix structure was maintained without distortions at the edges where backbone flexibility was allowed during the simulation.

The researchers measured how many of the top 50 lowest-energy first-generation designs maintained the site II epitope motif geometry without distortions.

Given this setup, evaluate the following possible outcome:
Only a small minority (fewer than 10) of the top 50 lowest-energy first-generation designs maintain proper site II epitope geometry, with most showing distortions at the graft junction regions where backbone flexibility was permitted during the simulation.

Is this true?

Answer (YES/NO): YES